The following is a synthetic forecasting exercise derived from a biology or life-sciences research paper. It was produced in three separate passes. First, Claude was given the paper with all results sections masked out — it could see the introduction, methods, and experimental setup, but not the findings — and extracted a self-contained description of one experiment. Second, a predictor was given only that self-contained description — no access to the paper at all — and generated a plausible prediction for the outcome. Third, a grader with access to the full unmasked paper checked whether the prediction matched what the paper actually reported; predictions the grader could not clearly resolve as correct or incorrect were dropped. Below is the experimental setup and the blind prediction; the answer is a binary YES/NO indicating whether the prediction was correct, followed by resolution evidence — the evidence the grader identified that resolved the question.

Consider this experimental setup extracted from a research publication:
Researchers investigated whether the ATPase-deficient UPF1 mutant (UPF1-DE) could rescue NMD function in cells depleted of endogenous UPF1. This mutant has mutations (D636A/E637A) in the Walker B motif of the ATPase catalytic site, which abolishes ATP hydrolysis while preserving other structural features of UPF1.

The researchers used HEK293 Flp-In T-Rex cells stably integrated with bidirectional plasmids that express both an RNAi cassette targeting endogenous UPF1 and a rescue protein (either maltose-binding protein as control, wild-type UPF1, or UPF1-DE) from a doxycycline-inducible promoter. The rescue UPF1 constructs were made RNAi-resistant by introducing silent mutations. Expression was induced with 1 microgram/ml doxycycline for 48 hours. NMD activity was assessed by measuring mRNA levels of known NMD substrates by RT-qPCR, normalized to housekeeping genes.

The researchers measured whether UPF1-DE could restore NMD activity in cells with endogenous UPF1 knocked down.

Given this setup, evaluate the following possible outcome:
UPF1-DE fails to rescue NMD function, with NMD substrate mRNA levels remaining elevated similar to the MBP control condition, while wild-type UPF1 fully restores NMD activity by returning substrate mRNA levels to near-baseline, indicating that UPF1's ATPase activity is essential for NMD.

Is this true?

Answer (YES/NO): YES